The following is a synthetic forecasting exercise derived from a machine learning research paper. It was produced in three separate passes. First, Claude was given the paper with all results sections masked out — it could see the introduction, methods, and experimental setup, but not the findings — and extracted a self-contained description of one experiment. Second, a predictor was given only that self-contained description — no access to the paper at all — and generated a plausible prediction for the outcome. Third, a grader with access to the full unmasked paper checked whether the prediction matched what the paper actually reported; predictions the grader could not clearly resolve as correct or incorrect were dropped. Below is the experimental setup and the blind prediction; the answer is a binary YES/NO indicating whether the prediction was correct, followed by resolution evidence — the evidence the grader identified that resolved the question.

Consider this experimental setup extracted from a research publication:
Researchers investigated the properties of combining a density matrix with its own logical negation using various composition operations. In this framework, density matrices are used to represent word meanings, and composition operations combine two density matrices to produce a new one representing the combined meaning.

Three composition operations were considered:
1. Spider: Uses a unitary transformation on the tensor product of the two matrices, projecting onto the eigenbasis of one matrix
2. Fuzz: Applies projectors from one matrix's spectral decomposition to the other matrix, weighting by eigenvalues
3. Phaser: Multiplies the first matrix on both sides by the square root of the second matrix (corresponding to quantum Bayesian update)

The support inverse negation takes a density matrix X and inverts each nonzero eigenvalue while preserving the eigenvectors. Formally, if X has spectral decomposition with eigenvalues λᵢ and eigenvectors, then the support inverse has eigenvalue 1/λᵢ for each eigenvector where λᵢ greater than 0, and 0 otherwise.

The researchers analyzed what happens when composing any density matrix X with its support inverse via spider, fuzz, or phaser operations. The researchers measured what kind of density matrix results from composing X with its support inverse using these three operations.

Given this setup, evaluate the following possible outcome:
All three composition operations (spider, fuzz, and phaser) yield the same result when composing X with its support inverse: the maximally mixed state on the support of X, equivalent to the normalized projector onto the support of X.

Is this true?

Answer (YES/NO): YES